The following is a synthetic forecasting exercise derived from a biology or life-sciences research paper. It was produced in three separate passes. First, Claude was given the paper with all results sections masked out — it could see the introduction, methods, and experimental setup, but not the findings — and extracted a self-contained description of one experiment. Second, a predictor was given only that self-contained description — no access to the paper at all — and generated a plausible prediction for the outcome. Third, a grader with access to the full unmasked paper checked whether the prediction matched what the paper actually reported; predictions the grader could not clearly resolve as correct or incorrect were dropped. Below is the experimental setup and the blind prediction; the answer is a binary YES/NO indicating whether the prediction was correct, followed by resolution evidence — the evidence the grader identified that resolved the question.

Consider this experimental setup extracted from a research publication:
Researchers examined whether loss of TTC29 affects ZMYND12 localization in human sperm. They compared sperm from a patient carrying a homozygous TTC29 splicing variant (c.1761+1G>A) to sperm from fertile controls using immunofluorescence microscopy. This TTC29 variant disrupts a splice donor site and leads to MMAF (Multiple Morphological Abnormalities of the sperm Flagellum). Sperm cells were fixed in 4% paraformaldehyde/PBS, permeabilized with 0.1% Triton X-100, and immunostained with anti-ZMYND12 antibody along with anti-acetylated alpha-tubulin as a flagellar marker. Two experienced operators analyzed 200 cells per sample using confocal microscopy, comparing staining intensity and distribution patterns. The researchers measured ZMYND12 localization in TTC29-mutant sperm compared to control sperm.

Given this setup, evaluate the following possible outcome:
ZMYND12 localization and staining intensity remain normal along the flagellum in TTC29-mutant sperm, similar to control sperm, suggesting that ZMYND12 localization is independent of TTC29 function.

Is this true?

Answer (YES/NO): NO